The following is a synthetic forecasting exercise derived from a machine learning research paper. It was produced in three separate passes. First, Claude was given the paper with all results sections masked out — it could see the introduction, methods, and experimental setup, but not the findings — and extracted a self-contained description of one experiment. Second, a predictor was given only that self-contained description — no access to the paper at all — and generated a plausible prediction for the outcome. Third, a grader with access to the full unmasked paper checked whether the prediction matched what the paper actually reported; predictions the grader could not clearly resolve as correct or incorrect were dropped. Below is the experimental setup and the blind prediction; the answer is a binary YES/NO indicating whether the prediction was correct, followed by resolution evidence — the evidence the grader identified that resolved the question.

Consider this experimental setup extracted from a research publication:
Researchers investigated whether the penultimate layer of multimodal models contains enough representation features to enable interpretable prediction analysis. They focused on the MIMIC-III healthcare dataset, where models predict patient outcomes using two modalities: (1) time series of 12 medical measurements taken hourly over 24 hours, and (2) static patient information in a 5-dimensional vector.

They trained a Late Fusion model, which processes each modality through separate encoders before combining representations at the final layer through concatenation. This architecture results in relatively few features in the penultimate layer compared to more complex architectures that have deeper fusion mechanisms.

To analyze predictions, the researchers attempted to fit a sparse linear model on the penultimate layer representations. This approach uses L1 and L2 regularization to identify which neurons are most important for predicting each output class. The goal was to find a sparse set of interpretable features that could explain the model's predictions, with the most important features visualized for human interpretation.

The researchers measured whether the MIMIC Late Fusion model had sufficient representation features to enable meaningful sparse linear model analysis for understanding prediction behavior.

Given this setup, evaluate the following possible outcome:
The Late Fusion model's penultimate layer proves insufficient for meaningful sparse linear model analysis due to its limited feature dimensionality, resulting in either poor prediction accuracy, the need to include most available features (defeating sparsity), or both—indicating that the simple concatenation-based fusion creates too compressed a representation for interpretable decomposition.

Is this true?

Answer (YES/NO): YES